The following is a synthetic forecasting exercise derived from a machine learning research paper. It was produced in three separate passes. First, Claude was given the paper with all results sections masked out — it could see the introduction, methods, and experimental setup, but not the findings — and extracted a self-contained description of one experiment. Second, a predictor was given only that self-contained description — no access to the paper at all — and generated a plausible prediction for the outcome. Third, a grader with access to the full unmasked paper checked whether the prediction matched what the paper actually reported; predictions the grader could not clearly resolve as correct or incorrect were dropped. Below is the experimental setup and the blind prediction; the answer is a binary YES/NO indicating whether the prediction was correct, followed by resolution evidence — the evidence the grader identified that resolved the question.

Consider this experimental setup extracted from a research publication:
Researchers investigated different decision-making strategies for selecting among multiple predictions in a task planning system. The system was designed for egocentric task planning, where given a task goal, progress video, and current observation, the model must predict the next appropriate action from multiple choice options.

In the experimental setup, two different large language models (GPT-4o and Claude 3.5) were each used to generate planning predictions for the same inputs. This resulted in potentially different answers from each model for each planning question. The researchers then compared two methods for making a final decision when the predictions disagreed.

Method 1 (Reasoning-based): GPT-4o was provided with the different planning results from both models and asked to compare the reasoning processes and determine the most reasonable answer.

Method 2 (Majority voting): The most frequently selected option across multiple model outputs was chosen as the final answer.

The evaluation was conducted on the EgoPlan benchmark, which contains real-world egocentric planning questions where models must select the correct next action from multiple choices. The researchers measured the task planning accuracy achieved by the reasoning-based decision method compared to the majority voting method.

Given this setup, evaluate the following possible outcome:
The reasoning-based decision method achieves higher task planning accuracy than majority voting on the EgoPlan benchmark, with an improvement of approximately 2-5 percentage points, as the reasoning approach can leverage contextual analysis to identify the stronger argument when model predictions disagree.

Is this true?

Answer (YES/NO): NO